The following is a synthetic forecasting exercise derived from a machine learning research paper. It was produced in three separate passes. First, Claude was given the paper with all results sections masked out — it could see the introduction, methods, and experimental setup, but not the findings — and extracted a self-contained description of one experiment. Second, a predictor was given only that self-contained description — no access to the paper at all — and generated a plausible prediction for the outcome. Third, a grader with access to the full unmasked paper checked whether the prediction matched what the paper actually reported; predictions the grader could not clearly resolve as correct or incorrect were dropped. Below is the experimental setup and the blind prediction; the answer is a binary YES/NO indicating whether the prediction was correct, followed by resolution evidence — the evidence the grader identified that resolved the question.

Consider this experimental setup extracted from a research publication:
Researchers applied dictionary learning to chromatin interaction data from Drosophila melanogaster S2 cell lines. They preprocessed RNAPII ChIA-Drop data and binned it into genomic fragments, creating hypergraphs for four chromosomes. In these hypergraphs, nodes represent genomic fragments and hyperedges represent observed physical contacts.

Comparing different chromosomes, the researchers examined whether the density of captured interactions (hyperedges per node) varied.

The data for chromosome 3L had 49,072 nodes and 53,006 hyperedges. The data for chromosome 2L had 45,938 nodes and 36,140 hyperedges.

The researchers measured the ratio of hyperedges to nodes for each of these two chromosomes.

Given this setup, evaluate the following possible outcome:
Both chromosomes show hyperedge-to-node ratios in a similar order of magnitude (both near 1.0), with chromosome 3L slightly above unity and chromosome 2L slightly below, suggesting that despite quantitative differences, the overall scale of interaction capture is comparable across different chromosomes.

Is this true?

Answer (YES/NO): NO